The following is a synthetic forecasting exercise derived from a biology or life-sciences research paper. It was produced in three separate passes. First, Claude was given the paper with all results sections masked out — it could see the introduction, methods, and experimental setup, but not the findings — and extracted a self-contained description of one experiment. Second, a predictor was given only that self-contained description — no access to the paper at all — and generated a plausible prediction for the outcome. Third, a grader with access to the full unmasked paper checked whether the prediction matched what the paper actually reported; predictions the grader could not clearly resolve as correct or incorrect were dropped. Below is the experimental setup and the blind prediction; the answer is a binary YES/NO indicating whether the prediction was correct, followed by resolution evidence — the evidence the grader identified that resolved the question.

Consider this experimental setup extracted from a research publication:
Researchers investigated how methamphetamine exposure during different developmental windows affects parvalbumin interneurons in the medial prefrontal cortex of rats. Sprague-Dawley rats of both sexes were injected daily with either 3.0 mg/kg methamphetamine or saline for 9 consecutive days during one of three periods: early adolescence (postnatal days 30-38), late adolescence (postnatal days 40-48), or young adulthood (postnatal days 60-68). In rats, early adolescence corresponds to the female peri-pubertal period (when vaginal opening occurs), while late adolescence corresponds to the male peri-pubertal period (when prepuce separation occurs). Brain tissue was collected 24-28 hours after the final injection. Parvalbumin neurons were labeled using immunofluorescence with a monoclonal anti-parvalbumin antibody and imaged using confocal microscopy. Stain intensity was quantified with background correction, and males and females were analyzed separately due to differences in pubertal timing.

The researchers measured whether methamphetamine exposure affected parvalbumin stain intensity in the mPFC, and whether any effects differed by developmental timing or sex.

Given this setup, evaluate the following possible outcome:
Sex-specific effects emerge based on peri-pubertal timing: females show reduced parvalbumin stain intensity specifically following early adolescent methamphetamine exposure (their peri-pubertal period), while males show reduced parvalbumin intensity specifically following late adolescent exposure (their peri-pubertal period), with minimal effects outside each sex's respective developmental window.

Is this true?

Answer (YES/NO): NO